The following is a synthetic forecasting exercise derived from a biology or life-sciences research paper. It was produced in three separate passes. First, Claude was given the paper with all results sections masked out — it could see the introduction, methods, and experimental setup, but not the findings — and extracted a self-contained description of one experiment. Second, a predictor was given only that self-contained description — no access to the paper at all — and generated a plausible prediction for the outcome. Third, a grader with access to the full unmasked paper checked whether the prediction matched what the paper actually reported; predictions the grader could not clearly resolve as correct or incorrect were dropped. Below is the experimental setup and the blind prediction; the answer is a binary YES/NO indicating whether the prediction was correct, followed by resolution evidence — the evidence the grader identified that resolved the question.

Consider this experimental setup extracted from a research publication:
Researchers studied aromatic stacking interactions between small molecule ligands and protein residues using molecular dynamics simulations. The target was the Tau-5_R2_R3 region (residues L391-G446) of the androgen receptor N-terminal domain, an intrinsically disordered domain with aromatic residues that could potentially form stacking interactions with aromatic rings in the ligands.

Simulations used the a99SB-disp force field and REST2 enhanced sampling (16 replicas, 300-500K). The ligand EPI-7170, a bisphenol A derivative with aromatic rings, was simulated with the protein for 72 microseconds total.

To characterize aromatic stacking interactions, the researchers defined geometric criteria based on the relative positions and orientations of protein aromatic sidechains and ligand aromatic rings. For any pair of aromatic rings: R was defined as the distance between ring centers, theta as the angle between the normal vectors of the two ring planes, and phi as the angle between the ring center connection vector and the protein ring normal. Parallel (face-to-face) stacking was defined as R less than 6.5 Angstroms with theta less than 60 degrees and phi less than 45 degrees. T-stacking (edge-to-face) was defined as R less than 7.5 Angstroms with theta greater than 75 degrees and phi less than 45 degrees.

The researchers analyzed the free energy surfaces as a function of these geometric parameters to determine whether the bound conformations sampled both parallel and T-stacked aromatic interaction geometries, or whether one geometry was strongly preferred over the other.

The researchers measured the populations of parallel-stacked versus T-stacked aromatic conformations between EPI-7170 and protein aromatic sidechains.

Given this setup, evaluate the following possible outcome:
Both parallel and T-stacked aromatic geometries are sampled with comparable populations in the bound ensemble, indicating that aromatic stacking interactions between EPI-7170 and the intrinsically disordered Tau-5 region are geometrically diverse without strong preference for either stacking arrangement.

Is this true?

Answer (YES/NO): NO